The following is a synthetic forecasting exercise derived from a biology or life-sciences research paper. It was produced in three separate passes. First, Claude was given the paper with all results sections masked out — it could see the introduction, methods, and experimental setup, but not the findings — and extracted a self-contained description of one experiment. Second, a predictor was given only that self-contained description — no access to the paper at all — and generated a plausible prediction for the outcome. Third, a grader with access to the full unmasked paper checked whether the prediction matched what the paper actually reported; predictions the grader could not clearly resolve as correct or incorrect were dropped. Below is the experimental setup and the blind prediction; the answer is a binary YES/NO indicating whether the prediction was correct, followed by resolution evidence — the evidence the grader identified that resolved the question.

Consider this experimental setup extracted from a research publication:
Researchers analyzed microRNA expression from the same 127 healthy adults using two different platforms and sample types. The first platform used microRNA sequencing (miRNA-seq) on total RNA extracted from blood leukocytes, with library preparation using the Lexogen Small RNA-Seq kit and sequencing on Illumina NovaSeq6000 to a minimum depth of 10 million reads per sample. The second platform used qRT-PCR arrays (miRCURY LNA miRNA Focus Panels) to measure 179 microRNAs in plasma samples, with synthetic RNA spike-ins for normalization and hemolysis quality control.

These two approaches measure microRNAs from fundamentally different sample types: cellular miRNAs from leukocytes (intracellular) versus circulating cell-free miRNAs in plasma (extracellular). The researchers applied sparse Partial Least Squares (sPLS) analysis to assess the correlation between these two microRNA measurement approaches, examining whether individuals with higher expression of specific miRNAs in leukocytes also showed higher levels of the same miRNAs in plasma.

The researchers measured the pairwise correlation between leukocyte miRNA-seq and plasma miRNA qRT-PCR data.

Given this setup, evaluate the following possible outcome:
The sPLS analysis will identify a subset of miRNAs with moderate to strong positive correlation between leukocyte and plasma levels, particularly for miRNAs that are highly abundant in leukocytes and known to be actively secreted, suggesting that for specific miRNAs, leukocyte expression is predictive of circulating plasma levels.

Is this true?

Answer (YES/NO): NO